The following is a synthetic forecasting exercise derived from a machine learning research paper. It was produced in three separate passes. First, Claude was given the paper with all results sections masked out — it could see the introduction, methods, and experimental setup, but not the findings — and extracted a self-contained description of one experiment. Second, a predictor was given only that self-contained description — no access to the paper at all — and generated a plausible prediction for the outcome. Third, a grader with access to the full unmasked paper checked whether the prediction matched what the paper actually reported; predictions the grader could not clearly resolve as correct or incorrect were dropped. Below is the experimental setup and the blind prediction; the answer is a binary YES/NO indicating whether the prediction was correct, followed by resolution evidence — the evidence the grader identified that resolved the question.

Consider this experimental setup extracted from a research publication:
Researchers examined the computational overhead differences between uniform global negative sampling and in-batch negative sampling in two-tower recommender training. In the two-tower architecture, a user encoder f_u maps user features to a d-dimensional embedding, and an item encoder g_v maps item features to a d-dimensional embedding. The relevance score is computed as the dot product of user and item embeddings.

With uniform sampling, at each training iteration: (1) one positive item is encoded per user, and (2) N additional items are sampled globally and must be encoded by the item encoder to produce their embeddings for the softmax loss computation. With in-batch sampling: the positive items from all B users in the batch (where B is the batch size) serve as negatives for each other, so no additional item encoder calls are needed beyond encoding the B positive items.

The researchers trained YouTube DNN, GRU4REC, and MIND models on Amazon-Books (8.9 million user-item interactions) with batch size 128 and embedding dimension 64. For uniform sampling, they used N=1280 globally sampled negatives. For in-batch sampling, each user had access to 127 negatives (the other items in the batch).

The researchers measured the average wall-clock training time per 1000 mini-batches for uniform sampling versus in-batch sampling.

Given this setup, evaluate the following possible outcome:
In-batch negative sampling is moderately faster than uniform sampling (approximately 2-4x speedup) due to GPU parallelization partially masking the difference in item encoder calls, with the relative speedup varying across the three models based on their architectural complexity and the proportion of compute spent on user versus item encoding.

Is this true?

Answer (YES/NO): NO